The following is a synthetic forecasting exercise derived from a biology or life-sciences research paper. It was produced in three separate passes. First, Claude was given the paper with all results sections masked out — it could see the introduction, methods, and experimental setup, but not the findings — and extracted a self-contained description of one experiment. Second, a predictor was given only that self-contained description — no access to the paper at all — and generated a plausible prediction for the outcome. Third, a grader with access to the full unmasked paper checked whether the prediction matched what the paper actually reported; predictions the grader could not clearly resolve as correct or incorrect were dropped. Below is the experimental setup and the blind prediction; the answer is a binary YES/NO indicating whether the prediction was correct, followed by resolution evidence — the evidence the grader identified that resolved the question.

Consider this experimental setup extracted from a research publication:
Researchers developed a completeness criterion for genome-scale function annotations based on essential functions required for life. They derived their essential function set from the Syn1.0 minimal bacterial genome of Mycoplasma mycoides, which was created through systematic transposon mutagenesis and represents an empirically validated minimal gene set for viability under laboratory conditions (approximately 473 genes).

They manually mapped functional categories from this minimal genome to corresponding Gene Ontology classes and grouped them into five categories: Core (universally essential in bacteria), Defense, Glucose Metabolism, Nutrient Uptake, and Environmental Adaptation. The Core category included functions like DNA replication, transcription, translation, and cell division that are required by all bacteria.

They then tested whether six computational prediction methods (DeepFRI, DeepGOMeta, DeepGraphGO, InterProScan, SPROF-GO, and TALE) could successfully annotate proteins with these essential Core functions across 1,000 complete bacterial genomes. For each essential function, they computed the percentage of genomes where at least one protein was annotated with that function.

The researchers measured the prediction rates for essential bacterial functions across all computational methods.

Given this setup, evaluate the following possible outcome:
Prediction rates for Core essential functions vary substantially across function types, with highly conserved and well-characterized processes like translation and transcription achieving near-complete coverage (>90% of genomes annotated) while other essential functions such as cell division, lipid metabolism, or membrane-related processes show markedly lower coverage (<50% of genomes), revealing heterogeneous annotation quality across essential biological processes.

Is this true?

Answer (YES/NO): NO